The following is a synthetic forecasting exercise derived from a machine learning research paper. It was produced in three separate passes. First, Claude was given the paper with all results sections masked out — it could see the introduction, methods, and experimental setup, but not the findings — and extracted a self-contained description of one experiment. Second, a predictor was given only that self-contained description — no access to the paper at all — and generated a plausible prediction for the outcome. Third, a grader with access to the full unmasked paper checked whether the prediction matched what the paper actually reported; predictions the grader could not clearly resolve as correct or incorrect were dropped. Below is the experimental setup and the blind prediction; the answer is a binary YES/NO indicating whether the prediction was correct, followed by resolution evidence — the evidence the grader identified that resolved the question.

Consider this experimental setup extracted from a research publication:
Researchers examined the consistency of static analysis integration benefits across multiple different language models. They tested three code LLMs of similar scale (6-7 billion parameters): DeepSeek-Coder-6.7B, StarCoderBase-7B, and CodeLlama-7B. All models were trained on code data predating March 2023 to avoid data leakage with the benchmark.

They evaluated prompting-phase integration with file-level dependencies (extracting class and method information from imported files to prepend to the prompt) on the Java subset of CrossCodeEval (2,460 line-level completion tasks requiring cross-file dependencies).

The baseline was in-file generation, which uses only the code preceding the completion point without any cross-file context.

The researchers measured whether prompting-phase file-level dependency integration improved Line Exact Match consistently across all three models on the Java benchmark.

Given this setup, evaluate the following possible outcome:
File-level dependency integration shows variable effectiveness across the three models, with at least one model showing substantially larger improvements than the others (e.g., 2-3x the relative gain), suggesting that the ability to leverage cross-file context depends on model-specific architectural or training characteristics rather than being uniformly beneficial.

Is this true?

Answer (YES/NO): NO